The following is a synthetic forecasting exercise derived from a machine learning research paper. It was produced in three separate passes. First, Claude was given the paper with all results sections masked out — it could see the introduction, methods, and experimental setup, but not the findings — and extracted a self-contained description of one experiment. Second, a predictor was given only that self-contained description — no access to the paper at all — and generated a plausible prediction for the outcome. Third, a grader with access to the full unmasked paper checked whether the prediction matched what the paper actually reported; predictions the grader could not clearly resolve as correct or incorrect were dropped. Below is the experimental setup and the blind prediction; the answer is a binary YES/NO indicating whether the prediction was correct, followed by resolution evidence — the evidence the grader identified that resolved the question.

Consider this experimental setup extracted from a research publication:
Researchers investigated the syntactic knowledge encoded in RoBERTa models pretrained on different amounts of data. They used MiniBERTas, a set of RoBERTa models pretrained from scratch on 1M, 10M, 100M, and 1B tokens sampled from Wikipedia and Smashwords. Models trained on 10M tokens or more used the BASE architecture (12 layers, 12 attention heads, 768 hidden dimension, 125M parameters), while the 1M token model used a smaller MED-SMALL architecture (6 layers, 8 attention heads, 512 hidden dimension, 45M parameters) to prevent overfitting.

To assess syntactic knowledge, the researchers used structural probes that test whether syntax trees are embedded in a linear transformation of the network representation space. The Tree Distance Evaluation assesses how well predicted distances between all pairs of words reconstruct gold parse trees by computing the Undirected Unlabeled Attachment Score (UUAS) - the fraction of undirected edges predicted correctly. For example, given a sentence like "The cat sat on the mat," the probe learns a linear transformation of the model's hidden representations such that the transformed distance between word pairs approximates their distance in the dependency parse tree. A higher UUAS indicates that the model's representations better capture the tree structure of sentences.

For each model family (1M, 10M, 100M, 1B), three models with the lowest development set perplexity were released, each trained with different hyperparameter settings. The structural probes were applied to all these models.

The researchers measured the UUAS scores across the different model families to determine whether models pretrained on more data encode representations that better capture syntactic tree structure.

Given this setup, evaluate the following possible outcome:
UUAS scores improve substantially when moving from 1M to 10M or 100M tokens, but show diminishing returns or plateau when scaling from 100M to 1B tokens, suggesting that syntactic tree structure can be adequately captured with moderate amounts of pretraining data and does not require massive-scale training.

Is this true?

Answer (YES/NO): NO